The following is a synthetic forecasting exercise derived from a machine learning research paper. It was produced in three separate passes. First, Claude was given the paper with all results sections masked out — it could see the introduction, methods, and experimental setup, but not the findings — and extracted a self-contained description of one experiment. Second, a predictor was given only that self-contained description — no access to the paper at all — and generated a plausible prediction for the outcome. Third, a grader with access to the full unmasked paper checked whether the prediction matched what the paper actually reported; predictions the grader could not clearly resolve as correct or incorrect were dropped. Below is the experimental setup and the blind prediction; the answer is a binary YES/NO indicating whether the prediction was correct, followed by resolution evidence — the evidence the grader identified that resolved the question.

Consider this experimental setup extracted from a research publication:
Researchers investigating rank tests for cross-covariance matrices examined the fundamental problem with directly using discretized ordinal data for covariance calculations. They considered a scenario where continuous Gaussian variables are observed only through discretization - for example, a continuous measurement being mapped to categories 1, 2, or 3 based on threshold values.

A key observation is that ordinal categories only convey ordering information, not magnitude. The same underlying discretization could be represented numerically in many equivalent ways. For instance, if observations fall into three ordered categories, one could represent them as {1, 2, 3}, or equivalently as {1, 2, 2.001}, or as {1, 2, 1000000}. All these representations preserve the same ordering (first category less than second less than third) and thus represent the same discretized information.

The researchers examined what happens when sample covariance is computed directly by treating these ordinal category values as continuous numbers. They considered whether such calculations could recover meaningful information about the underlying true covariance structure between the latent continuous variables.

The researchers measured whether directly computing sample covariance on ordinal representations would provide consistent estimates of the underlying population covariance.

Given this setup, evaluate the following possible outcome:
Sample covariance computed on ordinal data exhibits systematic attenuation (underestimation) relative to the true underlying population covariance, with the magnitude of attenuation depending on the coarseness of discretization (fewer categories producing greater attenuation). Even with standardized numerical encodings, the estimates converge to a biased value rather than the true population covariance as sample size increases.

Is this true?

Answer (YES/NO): NO